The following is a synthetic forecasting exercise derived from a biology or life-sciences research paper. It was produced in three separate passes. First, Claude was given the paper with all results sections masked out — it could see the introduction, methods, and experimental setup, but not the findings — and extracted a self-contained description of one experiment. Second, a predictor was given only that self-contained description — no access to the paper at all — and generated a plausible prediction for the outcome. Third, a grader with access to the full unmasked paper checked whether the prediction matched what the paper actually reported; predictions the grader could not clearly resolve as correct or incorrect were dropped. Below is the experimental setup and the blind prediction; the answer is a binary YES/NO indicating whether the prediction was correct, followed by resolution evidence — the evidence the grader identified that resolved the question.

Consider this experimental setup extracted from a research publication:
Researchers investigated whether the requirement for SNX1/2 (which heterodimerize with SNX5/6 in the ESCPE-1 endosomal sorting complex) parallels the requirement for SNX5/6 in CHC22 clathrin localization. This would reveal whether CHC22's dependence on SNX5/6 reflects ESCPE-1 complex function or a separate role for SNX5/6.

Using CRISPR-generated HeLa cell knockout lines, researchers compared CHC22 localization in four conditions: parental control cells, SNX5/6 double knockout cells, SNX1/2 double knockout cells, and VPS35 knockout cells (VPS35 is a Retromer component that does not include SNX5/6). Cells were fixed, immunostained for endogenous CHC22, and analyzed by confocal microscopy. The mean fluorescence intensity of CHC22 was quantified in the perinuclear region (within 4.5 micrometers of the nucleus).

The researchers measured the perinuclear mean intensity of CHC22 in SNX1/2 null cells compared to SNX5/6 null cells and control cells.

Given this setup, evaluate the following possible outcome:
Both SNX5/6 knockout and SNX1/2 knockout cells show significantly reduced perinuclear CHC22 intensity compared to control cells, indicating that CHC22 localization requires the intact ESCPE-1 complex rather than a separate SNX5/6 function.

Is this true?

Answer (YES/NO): NO